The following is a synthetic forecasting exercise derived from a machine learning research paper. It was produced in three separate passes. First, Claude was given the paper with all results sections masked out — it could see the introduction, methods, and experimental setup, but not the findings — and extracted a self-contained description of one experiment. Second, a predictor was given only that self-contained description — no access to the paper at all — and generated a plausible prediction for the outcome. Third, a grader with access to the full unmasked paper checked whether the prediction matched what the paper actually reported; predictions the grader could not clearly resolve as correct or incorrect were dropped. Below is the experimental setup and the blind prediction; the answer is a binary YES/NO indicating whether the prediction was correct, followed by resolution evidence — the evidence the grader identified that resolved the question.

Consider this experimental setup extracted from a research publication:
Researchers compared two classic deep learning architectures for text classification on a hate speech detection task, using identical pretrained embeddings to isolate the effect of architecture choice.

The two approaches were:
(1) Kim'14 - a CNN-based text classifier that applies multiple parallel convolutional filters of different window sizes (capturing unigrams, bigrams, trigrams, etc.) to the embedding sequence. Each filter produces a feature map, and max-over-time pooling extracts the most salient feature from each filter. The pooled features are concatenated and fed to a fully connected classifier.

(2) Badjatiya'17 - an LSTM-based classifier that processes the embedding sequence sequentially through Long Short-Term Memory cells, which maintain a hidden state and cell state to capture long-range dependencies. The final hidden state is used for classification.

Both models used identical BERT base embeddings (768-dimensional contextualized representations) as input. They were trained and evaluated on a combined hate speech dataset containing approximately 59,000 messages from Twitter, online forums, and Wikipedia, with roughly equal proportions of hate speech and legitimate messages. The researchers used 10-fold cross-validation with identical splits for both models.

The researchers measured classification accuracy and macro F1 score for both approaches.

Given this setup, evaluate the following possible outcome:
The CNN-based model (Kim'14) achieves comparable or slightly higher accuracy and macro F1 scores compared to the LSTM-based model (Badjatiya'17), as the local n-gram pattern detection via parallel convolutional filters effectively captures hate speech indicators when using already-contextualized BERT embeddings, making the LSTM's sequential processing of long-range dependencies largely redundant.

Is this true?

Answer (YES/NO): NO